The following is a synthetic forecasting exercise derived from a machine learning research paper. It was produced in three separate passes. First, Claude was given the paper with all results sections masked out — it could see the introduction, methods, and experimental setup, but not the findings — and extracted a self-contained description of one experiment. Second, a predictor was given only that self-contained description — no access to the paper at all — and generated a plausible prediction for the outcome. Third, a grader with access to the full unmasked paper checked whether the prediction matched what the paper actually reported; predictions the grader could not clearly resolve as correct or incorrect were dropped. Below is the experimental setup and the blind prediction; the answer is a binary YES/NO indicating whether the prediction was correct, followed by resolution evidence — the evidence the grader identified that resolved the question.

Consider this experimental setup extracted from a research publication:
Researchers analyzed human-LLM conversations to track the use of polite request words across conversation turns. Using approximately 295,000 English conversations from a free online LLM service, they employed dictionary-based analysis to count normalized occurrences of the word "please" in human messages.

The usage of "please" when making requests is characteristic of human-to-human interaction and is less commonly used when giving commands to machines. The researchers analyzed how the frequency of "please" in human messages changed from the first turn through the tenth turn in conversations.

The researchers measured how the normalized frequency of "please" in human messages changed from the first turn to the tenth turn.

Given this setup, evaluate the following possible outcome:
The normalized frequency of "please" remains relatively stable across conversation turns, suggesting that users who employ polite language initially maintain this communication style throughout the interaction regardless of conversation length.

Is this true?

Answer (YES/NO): NO